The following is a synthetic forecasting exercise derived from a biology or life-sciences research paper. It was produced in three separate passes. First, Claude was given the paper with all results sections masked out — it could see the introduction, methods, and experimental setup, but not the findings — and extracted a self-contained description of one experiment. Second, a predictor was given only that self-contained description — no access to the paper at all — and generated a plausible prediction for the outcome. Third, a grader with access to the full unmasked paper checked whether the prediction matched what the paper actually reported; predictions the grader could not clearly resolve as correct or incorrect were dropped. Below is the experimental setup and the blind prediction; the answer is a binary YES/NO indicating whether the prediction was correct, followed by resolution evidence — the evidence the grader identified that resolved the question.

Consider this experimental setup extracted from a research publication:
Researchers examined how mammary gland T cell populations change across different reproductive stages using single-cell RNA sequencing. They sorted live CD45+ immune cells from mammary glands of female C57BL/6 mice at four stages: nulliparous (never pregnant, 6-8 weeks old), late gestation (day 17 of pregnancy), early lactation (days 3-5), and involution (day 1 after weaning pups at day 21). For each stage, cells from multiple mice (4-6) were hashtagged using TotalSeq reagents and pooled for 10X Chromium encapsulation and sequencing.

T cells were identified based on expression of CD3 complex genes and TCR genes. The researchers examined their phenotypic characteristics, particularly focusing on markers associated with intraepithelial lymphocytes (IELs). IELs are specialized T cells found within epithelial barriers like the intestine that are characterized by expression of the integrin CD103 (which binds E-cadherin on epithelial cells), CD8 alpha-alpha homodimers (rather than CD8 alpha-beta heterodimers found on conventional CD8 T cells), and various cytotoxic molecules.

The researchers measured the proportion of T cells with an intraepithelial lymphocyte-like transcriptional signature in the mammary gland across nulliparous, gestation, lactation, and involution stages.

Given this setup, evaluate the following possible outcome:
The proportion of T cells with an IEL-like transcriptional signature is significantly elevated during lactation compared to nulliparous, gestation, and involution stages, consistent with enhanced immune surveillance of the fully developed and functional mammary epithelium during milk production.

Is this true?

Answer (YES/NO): NO